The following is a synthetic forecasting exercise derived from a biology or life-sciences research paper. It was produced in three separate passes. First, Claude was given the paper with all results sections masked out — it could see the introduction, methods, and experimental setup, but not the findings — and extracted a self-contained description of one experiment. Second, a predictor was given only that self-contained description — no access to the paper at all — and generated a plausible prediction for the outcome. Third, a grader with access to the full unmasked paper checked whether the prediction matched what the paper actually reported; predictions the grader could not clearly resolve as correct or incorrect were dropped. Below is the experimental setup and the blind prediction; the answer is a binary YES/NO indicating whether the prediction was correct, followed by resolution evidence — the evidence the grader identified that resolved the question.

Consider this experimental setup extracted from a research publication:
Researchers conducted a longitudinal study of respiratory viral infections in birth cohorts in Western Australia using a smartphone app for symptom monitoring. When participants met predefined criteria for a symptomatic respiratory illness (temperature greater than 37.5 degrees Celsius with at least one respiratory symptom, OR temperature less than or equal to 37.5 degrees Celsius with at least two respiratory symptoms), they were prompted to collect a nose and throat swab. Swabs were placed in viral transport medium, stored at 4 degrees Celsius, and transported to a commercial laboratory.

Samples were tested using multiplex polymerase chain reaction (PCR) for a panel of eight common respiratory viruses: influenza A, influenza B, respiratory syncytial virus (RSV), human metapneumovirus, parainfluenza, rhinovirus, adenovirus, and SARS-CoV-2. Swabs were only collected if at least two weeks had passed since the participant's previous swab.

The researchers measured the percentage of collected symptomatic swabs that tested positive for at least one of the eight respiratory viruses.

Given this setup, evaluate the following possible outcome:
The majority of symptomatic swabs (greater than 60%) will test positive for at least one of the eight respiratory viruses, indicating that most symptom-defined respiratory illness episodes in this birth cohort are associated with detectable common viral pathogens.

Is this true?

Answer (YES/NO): YES